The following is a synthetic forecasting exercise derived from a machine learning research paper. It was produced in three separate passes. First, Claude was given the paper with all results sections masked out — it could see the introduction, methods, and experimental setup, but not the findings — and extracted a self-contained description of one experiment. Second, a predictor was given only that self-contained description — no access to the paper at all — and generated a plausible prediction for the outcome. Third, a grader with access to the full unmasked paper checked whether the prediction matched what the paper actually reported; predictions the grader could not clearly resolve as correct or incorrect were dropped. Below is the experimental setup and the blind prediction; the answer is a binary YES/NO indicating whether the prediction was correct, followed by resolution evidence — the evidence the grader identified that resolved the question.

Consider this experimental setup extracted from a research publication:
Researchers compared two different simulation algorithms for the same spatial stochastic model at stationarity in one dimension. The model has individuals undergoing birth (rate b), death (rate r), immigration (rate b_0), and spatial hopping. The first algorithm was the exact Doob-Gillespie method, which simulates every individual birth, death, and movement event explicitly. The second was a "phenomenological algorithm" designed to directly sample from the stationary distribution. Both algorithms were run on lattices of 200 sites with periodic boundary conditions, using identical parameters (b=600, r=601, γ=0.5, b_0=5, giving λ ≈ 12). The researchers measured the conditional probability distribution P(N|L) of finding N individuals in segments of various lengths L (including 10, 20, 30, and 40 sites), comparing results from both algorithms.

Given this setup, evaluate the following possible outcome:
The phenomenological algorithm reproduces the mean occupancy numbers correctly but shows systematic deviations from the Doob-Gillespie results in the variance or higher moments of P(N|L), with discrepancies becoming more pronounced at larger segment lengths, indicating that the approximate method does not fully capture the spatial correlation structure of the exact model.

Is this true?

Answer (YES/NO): NO